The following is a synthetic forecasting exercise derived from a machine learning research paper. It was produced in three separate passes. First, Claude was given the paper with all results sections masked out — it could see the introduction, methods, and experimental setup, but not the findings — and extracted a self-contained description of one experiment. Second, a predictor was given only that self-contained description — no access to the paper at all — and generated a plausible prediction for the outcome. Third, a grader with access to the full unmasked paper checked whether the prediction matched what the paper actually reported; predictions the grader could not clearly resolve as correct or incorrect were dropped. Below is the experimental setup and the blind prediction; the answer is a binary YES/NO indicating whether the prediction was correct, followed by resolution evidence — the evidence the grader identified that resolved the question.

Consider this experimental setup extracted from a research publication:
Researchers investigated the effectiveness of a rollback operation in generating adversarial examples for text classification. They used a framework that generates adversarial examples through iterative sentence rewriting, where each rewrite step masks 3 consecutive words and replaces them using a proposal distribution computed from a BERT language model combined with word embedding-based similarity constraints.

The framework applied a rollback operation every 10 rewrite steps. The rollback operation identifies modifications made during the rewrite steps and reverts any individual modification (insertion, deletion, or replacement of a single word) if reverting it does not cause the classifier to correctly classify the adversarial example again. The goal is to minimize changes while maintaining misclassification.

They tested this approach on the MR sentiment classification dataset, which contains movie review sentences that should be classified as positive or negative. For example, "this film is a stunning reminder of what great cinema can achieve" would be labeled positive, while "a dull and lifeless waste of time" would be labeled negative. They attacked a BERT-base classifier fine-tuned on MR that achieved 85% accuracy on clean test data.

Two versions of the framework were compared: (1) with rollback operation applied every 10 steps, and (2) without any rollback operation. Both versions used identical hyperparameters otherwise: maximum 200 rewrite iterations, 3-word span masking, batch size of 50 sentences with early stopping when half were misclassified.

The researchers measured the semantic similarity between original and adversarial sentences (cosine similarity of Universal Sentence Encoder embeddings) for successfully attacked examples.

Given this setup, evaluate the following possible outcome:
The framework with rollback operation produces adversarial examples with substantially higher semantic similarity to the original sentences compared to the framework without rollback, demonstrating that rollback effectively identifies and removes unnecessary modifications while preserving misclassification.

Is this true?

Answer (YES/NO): YES